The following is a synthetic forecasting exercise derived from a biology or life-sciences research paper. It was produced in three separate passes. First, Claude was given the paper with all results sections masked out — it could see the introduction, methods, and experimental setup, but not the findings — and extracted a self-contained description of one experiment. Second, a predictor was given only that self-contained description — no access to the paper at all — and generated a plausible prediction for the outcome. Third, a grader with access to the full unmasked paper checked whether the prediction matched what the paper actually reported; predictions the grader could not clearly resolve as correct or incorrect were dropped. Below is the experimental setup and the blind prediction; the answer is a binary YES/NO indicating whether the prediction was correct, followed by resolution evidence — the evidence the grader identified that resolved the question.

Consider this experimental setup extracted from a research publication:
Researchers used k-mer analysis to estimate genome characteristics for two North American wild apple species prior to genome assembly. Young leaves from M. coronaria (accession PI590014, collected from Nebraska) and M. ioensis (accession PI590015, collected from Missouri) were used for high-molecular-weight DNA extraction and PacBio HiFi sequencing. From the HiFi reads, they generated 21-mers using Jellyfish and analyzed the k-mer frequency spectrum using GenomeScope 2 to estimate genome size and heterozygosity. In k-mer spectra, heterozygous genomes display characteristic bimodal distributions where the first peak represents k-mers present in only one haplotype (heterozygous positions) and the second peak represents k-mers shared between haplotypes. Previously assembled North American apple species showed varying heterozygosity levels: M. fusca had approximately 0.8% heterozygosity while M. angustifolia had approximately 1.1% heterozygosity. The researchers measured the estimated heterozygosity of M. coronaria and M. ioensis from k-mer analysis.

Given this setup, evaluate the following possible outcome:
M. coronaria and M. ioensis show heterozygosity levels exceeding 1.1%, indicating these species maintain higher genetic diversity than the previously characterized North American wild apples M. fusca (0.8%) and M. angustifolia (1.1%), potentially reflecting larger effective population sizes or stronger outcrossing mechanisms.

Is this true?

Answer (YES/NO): NO